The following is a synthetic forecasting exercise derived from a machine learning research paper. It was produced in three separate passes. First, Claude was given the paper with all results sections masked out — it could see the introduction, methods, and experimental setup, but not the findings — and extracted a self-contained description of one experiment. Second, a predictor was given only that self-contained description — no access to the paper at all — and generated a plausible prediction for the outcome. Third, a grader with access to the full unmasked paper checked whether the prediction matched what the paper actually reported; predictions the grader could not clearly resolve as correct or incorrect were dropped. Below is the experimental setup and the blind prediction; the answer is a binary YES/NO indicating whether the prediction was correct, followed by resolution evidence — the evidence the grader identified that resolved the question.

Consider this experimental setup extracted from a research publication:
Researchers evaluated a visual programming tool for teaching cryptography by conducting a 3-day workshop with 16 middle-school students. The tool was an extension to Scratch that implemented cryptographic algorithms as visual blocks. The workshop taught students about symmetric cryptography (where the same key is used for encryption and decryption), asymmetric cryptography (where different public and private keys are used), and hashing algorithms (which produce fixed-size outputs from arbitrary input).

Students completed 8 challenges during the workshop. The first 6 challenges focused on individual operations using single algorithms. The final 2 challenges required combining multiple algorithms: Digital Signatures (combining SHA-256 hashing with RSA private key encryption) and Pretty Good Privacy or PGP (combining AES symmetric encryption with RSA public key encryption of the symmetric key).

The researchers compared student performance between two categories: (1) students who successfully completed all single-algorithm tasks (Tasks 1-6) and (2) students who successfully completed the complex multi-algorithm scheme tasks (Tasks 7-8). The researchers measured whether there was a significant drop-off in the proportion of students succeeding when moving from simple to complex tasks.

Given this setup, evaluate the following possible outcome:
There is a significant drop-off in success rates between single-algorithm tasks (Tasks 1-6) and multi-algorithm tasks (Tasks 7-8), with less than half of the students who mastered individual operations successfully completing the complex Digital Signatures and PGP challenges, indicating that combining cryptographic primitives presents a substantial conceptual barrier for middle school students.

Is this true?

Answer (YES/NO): NO